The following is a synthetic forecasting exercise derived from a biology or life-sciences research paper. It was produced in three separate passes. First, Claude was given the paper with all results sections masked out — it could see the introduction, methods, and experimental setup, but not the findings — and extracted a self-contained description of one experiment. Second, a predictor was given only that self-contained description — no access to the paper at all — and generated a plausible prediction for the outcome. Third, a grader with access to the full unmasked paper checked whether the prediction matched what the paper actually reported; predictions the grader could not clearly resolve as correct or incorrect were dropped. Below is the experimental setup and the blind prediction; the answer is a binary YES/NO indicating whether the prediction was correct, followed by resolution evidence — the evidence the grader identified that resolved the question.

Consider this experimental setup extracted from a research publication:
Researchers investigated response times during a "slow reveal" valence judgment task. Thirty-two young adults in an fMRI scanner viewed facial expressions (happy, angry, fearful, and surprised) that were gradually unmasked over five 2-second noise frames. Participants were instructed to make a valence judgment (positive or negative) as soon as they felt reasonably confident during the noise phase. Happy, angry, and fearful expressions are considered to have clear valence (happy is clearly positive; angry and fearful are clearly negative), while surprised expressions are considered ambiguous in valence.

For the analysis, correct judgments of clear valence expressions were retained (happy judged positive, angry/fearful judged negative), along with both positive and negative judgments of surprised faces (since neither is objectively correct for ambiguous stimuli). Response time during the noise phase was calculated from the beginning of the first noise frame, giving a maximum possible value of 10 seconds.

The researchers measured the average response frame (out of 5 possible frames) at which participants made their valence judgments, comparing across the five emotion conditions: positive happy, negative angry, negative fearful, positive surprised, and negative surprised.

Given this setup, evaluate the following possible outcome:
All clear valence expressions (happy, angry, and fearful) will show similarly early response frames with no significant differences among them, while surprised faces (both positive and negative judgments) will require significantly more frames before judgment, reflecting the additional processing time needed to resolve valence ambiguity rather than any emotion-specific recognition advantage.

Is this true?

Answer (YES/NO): NO